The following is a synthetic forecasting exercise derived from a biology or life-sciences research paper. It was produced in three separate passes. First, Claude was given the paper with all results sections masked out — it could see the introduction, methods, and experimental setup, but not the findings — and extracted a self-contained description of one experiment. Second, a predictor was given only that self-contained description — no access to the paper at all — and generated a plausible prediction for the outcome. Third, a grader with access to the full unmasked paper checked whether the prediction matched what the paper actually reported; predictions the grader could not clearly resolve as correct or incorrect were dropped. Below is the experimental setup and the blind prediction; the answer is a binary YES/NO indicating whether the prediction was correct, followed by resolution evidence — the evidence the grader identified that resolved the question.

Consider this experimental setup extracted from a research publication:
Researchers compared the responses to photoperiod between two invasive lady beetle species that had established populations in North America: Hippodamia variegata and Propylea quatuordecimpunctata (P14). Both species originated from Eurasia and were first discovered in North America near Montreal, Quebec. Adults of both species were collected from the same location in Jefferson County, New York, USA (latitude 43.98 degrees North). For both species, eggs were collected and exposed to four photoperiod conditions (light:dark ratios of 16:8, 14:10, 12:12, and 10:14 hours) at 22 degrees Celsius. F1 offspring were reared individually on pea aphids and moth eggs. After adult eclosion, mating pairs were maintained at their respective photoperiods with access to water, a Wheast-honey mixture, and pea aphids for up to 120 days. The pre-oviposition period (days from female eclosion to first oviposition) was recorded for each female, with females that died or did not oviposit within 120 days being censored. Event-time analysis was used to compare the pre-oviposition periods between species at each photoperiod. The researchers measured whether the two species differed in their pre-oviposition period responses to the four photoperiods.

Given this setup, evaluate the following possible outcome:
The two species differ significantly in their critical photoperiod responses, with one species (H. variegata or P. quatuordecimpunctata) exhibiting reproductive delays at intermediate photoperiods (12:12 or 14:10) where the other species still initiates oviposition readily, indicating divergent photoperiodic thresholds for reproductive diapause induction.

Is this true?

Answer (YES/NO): YES